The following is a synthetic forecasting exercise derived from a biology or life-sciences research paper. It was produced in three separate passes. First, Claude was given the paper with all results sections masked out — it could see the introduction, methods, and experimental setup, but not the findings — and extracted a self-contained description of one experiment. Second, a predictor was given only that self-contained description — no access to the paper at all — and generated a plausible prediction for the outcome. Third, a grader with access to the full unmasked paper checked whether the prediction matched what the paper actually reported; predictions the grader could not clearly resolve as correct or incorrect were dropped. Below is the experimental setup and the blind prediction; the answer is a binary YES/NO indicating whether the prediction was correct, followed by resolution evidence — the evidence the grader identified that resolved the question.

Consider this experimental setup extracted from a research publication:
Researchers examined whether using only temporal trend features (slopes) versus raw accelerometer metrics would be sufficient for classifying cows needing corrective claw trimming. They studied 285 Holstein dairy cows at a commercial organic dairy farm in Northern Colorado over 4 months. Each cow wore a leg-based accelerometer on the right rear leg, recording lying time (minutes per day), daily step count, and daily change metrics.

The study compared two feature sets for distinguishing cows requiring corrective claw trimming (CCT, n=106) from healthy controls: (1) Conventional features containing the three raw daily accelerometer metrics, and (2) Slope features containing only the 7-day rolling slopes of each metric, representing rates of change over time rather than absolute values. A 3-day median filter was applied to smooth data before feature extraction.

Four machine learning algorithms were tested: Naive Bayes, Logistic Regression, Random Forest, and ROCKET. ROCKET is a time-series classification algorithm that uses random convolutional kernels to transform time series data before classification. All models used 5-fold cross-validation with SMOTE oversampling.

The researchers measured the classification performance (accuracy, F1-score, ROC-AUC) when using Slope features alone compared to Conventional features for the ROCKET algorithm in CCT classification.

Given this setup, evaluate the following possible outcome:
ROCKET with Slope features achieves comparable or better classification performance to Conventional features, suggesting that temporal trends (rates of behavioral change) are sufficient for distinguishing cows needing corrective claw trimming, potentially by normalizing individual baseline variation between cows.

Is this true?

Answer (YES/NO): NO